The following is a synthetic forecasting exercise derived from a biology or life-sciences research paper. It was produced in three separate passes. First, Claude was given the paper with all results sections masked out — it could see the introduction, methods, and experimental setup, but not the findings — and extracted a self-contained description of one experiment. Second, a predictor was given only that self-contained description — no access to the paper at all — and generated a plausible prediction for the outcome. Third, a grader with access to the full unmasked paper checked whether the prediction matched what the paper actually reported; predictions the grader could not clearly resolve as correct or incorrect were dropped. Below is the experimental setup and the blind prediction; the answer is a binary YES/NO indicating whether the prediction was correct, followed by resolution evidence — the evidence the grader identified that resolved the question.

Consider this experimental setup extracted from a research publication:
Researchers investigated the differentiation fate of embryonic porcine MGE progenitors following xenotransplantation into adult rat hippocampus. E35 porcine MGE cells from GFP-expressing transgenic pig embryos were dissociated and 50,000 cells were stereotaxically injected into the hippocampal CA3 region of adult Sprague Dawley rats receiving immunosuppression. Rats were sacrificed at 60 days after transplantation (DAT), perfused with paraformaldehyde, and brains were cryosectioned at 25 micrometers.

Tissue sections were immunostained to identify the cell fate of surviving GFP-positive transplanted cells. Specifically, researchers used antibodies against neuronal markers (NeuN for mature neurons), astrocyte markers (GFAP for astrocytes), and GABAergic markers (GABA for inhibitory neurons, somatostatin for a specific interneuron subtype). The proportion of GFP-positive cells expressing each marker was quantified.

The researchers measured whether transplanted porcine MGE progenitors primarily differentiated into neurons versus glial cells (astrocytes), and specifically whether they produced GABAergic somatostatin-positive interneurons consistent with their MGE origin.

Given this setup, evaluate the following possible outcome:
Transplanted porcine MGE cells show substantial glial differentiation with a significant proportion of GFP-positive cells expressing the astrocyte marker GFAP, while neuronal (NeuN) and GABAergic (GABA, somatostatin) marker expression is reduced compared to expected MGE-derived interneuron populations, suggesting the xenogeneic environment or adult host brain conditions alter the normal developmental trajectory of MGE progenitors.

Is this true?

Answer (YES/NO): NO